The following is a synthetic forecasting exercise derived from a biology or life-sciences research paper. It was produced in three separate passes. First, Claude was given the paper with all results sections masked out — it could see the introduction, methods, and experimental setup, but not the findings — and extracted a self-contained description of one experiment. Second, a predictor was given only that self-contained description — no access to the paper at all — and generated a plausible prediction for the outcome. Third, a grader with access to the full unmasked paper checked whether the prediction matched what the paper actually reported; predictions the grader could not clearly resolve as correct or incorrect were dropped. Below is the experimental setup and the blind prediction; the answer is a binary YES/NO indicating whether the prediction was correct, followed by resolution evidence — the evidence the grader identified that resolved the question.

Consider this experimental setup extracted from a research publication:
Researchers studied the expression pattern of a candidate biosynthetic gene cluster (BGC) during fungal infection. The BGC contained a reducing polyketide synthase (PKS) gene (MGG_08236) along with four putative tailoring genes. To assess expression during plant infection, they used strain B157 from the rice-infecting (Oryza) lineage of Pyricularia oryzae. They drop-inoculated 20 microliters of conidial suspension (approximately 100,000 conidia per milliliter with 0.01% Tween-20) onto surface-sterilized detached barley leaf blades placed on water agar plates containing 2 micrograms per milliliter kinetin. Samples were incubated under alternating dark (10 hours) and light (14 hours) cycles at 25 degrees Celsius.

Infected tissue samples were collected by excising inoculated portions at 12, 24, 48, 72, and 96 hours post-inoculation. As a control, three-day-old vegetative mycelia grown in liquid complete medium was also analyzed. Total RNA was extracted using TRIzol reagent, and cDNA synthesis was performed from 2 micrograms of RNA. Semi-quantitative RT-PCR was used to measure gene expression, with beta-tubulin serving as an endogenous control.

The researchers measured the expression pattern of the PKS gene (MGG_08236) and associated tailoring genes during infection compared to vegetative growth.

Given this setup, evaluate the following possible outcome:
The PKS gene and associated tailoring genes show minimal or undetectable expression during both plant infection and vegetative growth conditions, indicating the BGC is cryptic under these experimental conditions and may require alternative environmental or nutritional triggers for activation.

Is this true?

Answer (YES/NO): NO